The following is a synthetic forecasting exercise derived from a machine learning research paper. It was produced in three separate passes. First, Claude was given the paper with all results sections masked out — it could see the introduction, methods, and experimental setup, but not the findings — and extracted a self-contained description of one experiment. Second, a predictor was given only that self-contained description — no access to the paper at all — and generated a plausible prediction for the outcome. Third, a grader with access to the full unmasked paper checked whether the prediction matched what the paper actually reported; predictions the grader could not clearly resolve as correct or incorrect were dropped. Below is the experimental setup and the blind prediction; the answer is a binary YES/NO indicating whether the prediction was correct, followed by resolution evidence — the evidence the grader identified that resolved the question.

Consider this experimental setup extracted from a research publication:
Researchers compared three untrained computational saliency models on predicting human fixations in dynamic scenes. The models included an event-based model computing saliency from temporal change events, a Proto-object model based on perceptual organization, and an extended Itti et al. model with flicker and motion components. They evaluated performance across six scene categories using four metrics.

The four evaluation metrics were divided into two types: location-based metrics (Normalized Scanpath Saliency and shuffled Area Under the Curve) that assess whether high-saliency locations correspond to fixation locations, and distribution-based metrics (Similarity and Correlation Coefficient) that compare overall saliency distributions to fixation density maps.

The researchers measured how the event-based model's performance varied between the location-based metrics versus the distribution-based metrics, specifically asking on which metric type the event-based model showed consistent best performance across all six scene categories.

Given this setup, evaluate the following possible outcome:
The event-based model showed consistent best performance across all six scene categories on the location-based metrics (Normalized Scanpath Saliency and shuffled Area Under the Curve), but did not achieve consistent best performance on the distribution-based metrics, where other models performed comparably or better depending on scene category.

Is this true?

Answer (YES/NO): YES